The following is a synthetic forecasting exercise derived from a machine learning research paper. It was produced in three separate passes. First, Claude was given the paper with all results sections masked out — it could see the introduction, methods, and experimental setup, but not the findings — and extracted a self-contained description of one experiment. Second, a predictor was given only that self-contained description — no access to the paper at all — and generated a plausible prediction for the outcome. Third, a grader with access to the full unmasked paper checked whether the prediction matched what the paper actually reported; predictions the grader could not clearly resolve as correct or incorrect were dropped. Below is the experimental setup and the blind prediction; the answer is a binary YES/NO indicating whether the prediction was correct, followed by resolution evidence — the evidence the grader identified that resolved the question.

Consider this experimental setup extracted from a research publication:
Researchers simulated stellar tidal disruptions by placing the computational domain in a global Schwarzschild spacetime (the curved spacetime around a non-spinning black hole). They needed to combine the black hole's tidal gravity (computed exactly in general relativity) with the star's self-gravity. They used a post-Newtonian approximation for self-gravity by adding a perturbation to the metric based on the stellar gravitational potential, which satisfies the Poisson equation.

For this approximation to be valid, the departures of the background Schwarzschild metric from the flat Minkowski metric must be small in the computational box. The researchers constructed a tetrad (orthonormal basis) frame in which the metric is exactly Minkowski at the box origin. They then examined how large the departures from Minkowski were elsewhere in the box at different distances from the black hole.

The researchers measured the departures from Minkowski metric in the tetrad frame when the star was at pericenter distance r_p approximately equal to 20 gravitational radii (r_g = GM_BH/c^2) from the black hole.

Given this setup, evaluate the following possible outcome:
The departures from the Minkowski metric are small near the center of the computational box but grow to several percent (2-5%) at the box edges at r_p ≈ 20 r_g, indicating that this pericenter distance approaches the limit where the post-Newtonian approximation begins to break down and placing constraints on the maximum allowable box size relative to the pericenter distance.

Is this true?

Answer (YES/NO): NO